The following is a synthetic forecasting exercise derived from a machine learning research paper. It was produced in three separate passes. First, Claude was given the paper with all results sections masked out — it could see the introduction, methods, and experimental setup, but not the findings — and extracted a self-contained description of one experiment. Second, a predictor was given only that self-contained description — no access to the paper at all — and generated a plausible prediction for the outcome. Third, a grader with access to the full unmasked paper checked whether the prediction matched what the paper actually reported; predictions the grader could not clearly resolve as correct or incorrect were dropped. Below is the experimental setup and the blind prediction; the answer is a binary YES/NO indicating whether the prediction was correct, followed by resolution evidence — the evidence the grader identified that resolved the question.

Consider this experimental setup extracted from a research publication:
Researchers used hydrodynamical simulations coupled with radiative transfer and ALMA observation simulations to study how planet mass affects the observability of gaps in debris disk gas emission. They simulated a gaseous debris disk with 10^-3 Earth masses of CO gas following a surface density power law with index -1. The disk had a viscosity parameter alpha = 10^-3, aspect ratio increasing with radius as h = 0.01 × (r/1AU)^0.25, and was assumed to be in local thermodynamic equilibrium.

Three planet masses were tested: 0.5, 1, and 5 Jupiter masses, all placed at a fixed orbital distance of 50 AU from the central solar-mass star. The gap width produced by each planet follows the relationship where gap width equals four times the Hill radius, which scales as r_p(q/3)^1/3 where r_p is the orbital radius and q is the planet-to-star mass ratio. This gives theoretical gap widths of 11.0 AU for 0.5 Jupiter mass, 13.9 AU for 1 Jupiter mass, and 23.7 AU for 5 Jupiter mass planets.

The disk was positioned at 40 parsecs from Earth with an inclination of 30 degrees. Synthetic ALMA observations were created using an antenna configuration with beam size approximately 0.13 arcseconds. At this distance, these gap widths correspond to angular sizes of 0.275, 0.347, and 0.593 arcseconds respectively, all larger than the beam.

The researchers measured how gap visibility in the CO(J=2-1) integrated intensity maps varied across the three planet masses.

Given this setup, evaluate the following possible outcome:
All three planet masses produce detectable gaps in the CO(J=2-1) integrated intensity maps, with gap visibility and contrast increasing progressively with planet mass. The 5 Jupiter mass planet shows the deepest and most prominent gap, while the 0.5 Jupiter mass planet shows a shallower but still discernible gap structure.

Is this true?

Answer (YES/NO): YES